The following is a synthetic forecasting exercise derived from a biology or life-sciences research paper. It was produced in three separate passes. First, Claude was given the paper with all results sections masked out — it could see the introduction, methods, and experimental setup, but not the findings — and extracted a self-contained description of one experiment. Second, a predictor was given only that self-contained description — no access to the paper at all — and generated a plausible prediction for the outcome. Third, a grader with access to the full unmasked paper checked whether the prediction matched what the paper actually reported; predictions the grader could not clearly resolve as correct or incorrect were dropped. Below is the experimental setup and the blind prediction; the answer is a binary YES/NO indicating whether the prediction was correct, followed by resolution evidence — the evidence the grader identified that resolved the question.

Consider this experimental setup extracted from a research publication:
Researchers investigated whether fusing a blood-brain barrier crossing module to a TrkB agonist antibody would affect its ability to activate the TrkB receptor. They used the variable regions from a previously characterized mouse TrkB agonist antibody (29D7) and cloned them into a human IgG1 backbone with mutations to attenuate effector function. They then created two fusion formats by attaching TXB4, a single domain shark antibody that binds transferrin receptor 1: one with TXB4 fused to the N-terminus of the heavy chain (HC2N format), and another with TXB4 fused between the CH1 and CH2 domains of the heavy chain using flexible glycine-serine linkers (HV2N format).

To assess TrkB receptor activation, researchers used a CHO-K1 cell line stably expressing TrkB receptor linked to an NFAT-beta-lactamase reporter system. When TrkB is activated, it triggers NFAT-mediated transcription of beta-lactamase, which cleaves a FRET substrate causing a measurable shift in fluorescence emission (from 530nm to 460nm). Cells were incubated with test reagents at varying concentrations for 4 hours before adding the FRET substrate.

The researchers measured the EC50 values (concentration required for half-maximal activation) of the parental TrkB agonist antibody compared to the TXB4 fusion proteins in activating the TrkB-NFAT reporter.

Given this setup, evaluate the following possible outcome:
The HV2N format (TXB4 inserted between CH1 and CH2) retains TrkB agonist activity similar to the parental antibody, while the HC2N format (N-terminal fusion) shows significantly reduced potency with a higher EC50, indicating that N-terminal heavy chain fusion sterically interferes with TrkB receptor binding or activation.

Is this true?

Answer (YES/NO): YES